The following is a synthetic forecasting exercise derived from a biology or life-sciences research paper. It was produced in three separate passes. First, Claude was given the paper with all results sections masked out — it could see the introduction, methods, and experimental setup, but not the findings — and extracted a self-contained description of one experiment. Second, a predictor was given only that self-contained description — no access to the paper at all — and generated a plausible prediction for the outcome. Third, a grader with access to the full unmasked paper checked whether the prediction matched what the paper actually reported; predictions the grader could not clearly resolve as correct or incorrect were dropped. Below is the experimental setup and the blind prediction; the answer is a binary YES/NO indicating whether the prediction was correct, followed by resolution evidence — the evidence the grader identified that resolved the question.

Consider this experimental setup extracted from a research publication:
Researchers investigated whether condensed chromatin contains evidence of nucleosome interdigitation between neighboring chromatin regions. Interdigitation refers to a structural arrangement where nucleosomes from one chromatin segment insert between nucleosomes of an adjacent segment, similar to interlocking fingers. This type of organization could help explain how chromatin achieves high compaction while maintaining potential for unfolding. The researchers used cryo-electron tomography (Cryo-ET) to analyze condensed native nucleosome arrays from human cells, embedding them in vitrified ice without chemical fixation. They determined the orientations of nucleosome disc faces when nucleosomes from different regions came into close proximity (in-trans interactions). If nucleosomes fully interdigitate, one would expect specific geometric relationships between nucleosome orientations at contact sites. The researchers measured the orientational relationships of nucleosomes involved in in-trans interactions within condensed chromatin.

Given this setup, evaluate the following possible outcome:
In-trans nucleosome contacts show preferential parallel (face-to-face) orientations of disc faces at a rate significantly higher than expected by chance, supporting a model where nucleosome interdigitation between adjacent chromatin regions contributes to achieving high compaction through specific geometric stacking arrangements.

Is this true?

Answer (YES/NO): NO